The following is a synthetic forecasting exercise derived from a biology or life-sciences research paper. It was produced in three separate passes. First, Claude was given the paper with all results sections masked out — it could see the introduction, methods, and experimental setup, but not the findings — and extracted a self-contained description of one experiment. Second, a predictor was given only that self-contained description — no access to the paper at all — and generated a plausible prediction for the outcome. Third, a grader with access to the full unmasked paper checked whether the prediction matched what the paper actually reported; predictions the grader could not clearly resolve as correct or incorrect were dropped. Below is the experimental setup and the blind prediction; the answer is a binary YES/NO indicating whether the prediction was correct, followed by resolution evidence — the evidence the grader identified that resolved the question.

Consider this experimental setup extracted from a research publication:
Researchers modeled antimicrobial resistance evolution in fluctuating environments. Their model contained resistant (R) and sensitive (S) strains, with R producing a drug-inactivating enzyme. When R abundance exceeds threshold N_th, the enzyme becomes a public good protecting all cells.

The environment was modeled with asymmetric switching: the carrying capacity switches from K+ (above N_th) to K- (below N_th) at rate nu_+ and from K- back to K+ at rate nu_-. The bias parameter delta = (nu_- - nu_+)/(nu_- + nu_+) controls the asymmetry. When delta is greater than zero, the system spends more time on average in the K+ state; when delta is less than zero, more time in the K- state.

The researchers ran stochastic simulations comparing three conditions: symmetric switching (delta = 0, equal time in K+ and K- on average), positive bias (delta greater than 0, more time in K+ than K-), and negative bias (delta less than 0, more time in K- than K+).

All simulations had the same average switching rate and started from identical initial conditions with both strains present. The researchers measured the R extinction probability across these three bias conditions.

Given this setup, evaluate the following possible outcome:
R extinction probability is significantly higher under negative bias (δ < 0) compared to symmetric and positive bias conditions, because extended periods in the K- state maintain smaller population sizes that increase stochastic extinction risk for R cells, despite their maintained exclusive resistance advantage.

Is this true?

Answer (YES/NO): NO